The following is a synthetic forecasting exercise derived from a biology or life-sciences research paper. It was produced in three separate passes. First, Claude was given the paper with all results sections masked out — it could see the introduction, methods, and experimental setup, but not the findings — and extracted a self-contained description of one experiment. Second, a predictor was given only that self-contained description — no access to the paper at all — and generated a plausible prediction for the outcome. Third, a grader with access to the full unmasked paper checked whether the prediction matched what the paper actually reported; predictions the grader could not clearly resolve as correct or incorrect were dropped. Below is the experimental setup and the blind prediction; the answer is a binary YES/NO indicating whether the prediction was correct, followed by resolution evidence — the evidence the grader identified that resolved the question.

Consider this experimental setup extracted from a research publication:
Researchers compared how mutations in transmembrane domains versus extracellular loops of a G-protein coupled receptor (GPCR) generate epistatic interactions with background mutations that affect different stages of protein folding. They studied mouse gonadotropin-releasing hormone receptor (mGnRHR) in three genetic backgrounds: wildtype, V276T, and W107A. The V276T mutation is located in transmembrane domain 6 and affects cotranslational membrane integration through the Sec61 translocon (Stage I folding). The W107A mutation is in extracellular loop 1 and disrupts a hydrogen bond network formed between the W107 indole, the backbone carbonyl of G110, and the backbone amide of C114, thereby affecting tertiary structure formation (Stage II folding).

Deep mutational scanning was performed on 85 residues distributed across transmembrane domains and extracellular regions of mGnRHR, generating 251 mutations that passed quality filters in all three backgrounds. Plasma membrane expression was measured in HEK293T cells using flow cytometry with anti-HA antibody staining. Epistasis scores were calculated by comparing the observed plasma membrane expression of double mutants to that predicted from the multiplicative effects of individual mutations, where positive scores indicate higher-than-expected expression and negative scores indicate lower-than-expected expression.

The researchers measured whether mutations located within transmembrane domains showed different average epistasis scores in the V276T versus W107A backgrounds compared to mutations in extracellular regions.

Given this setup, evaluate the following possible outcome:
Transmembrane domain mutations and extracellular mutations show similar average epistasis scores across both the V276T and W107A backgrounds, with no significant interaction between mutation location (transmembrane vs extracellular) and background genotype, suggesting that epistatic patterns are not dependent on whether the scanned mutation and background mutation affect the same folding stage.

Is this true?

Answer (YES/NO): NO